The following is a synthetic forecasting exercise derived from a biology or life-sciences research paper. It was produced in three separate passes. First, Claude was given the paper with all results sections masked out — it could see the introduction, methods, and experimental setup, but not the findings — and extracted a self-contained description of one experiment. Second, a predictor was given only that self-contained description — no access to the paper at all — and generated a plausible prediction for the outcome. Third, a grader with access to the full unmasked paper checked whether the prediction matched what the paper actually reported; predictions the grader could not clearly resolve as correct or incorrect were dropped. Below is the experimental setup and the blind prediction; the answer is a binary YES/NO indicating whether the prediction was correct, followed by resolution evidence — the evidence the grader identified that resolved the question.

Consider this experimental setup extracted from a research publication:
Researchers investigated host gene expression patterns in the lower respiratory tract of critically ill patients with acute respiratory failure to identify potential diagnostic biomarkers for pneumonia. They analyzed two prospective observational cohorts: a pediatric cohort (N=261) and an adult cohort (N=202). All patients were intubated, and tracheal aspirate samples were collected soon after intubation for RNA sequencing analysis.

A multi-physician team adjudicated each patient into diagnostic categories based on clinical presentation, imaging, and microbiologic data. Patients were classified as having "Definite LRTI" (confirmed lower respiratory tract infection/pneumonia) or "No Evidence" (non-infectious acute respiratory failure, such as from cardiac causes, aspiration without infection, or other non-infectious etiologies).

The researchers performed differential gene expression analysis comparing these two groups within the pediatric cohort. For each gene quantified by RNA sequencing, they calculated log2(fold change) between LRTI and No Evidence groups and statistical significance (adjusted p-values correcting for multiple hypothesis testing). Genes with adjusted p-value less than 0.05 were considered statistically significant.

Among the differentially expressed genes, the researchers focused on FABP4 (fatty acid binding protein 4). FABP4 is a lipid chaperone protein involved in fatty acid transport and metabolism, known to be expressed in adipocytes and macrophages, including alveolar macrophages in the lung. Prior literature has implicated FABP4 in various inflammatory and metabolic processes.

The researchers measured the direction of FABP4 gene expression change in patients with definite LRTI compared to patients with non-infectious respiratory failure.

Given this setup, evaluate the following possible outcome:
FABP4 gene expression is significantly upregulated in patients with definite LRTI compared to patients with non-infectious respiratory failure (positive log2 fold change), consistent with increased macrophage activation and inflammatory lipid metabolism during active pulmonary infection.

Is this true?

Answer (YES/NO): NO